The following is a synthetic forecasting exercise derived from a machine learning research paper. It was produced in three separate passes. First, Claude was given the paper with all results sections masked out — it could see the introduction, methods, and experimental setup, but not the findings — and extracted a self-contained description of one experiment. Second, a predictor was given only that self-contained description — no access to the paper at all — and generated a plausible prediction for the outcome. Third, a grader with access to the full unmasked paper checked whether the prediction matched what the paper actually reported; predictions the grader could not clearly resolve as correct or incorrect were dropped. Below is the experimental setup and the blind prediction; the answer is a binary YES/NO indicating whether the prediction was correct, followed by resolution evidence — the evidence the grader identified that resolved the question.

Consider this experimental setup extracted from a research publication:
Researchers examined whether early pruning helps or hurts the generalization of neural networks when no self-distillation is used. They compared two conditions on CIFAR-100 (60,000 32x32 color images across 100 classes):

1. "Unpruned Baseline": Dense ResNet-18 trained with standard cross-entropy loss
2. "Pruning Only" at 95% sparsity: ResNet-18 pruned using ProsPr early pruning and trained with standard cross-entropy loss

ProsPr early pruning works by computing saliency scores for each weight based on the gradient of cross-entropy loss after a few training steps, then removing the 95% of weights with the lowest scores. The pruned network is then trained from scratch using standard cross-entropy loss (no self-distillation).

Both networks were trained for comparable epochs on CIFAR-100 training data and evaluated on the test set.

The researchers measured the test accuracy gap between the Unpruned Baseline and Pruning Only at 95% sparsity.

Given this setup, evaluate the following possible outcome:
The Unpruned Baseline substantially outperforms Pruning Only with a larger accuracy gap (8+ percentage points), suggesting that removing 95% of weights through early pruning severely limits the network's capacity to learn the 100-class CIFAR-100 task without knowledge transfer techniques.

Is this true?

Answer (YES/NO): NO